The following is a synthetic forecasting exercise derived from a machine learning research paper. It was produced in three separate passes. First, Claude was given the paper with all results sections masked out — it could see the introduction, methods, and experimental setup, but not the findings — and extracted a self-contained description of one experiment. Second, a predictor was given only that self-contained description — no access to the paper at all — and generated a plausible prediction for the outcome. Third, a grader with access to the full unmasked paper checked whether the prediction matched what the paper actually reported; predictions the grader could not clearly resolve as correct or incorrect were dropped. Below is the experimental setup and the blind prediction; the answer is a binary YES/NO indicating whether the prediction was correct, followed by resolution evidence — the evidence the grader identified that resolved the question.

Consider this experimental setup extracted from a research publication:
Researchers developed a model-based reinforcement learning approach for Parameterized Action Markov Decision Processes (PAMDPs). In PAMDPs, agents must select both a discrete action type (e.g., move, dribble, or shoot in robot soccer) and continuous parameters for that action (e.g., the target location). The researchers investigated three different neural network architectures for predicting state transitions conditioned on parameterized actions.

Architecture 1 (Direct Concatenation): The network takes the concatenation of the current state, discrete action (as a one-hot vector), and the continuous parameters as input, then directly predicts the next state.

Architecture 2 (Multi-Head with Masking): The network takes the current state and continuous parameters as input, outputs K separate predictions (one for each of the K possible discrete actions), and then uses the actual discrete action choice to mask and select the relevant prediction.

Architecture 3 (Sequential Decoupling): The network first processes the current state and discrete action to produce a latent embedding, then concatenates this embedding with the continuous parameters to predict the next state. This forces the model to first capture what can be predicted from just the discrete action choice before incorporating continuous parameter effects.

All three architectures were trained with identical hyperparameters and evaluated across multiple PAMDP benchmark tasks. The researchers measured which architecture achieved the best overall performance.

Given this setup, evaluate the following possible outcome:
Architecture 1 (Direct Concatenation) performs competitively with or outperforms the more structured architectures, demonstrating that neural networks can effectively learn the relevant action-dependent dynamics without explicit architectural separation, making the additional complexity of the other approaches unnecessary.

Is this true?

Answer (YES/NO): NO